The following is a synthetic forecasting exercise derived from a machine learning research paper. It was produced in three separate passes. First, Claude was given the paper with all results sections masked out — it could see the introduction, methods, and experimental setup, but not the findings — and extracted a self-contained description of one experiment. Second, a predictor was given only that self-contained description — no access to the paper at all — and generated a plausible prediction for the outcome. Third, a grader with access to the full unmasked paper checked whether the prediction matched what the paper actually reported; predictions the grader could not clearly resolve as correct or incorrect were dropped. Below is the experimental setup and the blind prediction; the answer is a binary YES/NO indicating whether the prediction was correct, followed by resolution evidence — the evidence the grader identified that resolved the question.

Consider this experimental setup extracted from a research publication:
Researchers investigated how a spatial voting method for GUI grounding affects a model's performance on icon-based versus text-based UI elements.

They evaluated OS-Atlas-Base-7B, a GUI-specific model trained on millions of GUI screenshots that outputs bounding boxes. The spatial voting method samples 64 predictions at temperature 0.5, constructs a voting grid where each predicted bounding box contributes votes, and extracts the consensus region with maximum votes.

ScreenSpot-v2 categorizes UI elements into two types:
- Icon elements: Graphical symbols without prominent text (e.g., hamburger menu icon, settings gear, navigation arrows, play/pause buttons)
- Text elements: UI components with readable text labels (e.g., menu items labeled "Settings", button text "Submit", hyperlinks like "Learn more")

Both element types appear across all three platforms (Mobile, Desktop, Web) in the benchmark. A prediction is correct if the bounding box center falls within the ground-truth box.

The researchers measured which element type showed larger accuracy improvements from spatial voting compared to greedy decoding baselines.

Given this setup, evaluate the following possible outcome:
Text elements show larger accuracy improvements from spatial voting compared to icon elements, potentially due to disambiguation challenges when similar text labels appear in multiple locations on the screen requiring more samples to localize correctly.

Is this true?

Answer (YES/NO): NO